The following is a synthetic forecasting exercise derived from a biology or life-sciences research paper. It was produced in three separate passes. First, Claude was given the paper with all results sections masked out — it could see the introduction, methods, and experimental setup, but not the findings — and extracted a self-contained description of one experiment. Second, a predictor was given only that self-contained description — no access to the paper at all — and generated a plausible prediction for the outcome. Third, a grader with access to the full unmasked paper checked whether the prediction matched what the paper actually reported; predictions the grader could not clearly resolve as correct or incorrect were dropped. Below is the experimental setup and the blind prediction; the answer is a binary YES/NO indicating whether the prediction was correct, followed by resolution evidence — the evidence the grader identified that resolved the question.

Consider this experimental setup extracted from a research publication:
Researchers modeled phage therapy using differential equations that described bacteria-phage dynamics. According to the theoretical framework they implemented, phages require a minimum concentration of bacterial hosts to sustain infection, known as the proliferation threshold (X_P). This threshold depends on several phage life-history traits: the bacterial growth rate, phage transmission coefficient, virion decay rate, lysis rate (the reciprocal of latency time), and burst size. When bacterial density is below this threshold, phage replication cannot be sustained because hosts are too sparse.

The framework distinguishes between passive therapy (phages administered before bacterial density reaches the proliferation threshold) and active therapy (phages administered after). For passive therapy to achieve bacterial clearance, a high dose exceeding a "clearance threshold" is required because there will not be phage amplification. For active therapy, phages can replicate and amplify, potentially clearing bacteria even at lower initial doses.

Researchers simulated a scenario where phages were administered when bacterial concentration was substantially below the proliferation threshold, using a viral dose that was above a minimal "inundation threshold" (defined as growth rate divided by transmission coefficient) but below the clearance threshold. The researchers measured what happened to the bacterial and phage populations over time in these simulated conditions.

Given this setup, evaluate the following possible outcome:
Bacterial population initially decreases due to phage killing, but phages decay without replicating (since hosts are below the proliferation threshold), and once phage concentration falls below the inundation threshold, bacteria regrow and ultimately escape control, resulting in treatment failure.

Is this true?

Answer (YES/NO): YES